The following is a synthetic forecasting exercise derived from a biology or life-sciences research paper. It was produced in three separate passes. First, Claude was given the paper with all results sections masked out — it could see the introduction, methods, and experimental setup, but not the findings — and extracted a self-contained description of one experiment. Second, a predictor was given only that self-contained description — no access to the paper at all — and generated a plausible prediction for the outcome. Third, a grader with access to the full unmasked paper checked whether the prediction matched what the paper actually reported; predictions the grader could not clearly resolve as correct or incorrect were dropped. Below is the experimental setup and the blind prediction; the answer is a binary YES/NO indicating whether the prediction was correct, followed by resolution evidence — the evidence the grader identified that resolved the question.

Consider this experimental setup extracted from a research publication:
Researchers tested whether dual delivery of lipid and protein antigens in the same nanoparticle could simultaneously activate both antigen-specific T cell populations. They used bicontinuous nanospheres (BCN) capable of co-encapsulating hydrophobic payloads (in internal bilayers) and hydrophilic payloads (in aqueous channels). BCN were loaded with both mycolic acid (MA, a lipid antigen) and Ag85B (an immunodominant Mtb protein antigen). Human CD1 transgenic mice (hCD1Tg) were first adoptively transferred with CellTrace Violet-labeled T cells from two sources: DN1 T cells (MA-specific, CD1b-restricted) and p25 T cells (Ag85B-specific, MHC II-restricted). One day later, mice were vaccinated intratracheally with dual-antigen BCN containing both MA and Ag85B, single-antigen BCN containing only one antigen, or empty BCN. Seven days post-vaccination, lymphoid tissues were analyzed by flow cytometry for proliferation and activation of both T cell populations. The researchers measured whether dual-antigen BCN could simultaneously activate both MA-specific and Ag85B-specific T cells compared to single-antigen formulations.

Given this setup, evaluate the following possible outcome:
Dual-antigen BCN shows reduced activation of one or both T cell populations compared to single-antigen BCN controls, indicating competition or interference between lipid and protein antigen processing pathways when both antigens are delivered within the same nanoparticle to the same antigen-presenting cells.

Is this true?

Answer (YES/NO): NO